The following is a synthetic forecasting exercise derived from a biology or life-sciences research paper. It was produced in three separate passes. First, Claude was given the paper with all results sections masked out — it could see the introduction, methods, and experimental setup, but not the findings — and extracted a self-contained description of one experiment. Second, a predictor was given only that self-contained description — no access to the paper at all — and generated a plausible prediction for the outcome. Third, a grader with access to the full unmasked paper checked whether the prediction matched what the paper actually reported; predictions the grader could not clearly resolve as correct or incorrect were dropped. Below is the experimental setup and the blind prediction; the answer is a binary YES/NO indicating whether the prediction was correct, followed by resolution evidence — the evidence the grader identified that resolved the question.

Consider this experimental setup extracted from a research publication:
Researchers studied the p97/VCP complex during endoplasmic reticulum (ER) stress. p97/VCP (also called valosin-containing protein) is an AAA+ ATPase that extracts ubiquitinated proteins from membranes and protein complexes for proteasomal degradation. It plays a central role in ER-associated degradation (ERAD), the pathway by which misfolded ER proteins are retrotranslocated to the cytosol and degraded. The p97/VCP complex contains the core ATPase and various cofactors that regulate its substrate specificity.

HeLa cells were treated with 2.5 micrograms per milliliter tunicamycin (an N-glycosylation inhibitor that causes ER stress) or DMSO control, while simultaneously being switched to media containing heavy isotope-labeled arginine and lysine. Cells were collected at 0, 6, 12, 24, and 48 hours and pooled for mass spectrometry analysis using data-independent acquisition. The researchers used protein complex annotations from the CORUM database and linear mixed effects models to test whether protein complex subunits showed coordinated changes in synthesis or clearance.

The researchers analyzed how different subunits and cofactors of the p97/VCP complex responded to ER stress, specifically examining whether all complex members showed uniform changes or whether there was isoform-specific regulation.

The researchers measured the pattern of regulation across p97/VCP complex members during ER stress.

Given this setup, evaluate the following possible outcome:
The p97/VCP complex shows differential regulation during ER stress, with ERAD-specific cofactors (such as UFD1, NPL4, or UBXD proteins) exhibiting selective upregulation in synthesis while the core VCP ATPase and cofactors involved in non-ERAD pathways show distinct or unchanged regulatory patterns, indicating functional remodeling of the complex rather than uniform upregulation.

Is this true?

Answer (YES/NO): NO